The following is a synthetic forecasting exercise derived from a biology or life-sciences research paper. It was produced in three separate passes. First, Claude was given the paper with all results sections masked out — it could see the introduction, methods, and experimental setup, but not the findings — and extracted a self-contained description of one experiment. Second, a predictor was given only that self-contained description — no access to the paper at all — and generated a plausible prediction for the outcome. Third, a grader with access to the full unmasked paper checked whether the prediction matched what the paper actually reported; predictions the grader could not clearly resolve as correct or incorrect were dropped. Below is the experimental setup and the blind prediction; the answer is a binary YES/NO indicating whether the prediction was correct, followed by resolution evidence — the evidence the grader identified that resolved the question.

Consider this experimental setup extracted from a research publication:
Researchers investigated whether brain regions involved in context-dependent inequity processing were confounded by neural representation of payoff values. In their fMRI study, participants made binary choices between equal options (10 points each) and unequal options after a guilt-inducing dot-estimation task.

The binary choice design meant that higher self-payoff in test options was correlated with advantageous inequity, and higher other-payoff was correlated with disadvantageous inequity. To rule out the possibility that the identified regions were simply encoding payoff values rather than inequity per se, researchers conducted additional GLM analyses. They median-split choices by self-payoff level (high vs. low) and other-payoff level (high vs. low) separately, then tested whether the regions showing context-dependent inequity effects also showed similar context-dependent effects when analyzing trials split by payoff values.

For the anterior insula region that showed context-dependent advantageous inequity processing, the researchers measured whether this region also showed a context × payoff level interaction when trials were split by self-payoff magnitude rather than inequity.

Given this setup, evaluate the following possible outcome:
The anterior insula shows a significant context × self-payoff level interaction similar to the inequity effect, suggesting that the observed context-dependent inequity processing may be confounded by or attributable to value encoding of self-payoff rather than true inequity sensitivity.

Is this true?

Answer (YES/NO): NO